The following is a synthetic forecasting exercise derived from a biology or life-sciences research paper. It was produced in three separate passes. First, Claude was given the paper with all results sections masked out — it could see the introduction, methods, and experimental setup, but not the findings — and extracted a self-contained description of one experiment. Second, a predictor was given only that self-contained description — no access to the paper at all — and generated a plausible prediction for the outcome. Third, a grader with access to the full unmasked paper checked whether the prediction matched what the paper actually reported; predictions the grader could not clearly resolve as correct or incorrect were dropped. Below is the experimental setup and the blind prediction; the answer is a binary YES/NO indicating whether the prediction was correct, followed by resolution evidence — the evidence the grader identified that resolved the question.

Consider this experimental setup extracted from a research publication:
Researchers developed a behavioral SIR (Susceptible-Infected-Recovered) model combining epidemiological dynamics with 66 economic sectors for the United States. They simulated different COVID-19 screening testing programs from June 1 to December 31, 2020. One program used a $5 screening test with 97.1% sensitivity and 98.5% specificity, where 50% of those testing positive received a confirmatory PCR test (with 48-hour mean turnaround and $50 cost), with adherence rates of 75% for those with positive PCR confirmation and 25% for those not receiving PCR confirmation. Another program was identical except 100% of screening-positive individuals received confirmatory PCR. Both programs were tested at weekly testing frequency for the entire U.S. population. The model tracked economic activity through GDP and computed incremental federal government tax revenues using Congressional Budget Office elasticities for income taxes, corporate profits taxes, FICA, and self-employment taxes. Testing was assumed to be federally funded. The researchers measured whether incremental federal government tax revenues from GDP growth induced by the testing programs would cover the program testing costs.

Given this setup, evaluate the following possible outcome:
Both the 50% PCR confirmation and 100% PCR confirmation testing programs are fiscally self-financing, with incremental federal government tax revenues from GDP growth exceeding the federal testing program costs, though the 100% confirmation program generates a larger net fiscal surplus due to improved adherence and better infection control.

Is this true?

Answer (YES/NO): YES